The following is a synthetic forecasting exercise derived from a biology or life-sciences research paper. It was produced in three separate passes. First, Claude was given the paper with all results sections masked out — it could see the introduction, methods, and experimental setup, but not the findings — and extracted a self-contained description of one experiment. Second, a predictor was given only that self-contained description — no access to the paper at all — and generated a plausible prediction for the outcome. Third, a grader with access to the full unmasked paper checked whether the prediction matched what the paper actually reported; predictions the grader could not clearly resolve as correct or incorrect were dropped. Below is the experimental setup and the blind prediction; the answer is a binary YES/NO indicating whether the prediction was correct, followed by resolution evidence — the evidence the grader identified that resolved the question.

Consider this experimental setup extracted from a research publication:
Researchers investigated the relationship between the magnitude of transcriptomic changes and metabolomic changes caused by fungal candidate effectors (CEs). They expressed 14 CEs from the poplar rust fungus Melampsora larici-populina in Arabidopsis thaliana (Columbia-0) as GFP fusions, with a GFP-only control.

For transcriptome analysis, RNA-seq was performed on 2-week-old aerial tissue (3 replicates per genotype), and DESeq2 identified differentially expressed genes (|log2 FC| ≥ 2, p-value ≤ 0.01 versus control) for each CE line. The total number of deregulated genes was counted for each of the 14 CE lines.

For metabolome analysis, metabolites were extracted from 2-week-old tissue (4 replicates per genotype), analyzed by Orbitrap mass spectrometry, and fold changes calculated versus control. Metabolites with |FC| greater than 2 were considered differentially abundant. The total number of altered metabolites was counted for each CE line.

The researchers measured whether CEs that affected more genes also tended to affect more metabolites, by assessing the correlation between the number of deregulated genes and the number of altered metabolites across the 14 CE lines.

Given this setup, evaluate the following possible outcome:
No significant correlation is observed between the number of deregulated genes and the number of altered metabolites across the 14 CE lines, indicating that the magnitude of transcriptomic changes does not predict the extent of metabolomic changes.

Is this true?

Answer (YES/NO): YES